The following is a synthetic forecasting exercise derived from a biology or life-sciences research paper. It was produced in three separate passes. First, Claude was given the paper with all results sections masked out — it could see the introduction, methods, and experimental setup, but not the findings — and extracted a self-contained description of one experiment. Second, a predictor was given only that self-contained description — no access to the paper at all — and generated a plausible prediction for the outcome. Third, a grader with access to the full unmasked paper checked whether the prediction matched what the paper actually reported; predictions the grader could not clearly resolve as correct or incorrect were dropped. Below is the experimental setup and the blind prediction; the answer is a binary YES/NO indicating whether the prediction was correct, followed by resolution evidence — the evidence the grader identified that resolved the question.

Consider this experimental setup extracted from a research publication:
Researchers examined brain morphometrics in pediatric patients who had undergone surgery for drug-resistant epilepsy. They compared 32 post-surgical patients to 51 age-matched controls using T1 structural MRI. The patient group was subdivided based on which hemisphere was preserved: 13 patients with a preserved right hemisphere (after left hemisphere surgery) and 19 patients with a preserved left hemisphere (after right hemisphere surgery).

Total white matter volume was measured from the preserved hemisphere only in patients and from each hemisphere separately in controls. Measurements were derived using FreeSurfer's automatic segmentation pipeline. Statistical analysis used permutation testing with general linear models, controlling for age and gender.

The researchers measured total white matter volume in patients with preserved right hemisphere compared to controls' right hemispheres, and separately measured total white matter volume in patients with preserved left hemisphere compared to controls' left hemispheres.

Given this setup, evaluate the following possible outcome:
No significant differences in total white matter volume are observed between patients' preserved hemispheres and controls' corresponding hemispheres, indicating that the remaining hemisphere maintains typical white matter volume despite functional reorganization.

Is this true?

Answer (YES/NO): NO